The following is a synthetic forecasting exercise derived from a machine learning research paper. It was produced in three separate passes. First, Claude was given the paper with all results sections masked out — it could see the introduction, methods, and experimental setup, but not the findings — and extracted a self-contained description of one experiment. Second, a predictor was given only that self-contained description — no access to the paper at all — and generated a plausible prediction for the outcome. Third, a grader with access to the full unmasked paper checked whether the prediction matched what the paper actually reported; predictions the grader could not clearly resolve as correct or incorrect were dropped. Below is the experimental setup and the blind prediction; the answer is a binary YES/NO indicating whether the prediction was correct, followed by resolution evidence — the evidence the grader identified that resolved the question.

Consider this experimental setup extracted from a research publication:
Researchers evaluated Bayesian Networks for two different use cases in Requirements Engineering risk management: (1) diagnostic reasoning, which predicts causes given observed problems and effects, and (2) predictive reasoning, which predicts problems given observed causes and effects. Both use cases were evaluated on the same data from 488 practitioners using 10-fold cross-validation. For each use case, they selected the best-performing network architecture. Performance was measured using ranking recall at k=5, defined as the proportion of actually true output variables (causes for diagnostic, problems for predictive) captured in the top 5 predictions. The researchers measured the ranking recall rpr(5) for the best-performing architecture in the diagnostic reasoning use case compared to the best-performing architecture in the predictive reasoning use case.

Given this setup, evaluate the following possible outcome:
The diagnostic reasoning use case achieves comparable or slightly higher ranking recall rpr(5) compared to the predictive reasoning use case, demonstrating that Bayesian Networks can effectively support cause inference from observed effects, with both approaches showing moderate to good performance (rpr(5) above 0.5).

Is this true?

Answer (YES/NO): NO